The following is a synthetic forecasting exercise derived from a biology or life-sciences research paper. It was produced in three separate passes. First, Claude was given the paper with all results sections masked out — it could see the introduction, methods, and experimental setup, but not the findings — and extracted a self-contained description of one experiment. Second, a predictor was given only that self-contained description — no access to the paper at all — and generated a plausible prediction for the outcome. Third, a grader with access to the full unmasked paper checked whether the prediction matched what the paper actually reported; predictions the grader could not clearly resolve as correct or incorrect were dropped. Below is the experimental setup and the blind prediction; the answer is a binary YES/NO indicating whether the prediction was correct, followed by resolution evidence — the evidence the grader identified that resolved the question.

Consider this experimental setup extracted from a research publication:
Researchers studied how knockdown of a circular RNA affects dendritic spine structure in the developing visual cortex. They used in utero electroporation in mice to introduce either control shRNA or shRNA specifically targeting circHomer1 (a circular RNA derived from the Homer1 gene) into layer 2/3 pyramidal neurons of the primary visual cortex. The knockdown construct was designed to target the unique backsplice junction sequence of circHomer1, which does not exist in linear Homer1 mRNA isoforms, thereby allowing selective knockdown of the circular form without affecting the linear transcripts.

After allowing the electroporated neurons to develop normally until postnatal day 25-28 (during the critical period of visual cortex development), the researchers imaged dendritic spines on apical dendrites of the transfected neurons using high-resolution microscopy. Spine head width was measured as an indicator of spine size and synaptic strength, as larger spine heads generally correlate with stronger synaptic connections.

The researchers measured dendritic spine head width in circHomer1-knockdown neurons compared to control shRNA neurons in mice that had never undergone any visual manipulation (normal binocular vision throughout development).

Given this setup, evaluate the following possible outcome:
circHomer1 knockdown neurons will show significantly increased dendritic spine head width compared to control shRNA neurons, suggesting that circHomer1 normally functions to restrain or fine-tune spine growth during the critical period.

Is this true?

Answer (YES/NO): NO